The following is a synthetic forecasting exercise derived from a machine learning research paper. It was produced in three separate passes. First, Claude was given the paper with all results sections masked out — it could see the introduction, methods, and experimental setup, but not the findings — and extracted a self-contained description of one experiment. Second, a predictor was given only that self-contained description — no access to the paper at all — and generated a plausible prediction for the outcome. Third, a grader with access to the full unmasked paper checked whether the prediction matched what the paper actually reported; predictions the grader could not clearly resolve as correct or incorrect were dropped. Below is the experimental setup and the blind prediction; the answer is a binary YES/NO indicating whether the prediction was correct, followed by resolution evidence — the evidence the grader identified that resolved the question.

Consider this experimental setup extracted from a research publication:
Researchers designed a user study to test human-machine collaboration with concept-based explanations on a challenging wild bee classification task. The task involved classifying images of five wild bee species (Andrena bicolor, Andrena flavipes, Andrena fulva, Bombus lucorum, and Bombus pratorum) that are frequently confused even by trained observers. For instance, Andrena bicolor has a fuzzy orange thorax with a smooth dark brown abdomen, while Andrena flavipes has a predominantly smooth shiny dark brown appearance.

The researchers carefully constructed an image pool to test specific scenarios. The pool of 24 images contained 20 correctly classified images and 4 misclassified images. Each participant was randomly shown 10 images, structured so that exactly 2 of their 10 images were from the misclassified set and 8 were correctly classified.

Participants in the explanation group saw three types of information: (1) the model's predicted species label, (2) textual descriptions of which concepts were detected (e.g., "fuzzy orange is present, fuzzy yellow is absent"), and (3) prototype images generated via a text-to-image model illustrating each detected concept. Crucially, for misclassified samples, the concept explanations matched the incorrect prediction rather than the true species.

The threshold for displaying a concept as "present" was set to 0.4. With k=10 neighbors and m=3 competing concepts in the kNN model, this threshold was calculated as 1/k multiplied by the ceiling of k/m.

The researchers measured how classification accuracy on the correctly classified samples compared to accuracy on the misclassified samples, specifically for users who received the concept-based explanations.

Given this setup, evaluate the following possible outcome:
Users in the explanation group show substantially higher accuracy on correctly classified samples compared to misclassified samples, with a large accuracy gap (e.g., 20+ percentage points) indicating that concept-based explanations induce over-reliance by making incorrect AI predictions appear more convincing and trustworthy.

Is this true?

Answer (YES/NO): NO